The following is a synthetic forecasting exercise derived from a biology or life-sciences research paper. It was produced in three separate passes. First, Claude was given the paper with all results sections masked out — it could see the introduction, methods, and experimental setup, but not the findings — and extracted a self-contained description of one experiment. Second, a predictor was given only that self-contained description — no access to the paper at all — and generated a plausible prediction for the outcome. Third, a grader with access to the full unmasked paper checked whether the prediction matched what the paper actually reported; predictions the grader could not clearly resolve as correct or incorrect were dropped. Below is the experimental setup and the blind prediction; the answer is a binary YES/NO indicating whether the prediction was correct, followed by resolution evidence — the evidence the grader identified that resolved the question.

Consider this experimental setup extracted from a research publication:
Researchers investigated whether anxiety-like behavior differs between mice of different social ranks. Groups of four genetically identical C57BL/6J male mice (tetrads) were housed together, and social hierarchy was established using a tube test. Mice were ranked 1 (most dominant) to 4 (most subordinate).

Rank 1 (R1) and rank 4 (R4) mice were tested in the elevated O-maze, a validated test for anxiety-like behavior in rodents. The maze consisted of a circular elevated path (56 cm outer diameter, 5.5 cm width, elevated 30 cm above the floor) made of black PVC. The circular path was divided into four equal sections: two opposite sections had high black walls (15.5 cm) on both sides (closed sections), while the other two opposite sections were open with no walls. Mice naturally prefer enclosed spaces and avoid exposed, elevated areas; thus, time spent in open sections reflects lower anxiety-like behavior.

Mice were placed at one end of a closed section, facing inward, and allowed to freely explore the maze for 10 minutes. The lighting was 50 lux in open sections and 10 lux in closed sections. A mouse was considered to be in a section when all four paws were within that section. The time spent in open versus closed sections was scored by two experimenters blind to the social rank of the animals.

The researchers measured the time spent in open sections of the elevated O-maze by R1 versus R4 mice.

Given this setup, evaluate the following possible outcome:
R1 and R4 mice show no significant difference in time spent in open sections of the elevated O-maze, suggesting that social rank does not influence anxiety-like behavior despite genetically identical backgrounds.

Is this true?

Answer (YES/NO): NO